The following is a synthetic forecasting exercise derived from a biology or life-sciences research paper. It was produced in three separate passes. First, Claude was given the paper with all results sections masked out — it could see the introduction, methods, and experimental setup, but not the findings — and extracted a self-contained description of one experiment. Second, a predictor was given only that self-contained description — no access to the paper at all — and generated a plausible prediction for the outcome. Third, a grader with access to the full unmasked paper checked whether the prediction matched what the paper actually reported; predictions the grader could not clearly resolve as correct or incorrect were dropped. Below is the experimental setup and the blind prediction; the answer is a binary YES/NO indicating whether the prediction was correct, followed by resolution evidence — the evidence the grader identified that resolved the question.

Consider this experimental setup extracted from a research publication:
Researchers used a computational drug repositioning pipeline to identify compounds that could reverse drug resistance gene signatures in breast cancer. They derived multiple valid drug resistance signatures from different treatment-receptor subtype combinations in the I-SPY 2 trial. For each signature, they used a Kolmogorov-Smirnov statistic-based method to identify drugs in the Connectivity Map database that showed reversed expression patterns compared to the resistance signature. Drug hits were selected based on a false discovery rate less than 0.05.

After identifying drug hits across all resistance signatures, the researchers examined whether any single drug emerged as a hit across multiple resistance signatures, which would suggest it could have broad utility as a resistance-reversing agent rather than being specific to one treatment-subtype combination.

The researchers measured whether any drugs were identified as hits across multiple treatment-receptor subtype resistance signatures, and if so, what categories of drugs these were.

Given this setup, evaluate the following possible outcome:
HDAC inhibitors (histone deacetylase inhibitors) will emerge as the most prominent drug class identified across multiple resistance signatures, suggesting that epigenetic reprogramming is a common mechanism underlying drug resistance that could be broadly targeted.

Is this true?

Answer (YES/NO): NO